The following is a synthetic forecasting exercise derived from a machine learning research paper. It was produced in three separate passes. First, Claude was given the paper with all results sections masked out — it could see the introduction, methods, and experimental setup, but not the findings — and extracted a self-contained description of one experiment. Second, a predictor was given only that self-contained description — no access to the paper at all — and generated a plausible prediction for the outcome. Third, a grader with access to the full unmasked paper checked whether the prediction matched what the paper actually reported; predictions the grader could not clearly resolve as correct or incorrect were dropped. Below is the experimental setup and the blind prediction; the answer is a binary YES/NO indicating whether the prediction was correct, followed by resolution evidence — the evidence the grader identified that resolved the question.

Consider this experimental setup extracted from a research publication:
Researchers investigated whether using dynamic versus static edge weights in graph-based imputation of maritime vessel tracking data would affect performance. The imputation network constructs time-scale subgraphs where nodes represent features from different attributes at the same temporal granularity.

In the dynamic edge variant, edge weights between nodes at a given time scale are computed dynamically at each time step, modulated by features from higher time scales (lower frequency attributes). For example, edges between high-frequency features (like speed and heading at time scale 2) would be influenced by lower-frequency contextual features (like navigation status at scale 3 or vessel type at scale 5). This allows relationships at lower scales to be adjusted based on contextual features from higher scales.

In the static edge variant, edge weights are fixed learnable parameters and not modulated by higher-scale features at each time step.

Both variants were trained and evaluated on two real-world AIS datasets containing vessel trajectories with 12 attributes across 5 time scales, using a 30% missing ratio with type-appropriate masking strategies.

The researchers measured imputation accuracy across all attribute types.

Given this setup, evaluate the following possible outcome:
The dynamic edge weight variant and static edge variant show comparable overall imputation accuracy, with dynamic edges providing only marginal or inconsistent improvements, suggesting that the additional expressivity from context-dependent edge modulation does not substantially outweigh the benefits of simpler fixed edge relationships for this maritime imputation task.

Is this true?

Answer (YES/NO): NO